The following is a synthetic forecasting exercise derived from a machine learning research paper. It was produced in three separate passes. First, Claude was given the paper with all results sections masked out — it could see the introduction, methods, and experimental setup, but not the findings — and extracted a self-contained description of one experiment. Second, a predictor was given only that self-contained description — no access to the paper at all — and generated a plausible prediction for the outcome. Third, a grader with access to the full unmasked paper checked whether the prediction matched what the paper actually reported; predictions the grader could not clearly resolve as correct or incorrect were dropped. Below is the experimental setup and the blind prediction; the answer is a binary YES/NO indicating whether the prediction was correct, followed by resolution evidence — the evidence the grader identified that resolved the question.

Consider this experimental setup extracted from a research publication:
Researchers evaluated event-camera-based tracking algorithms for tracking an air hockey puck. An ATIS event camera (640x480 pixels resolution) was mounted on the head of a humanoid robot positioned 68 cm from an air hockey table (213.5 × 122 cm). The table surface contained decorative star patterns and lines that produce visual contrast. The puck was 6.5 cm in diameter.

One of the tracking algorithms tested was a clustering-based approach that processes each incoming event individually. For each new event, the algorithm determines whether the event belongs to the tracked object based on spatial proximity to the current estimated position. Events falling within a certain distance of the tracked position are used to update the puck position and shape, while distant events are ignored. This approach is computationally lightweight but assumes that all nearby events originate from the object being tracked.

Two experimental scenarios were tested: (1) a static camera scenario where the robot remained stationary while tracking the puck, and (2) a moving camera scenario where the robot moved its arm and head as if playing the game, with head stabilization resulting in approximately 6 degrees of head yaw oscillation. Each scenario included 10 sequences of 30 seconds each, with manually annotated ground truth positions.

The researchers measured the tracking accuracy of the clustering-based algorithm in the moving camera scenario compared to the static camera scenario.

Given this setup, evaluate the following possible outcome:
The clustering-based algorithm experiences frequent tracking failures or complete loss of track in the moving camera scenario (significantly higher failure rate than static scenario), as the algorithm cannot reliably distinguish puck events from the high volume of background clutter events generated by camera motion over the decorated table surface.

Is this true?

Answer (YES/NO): YES